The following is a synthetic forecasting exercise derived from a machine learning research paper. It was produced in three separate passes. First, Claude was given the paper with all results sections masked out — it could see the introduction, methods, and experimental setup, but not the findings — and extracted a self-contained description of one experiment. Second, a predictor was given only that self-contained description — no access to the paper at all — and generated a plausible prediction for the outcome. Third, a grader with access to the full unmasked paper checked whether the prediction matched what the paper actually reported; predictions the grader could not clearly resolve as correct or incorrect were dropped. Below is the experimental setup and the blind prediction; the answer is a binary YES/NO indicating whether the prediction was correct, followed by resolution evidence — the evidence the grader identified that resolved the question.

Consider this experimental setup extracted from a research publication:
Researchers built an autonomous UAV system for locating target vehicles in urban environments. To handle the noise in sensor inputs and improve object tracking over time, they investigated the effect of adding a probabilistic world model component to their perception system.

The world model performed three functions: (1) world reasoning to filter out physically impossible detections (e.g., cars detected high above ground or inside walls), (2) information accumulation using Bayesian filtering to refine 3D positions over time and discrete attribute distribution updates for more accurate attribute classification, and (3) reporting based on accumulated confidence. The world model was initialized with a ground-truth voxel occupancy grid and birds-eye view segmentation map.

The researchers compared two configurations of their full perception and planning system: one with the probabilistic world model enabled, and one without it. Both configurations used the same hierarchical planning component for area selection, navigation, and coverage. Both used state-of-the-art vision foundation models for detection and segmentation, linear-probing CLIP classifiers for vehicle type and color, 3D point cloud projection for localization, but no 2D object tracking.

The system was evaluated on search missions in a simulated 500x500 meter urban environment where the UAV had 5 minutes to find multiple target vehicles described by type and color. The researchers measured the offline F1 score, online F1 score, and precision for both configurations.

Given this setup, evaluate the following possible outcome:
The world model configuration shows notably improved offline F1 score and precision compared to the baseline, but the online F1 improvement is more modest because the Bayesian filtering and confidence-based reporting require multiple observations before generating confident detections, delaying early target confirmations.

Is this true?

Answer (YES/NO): YES